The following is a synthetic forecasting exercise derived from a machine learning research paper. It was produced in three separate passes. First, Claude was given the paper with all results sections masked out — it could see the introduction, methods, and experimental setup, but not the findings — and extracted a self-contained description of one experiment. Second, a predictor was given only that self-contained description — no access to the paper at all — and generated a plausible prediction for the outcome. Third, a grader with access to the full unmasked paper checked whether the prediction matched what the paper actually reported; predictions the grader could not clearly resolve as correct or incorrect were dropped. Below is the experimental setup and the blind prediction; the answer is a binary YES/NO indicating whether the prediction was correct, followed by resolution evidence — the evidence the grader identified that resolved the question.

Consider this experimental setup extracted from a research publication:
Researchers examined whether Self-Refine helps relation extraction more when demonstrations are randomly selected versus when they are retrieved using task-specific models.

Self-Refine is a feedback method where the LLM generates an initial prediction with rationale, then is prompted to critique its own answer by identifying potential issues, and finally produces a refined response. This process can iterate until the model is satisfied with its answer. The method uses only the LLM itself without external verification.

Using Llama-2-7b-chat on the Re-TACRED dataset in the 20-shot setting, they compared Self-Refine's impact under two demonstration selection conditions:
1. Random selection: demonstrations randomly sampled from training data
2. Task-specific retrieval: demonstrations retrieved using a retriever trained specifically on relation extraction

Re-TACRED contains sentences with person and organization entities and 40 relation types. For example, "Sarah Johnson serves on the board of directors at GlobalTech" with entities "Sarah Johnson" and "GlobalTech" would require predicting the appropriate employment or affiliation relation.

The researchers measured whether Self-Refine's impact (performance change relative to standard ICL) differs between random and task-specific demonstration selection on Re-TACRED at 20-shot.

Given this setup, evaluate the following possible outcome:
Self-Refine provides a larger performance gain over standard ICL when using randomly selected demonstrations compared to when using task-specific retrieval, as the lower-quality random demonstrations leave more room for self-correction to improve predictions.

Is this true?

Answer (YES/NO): NO